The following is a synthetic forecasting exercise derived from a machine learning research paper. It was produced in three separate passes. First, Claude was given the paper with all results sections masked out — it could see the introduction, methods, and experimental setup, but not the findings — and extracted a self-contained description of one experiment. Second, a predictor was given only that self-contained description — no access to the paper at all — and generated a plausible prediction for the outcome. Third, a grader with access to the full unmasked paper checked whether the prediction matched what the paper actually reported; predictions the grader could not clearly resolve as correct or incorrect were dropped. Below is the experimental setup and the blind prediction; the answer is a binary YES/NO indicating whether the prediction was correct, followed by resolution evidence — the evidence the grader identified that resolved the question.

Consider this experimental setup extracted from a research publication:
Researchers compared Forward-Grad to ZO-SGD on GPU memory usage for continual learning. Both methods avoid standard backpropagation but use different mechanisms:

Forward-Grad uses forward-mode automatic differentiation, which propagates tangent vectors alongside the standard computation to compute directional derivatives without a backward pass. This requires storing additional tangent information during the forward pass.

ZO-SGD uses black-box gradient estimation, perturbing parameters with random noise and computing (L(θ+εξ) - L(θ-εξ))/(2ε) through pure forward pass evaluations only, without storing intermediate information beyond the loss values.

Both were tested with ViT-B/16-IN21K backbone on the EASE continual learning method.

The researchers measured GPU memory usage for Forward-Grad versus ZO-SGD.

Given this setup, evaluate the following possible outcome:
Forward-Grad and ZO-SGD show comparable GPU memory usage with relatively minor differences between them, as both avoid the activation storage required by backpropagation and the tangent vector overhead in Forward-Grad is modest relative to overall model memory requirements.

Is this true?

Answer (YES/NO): NO